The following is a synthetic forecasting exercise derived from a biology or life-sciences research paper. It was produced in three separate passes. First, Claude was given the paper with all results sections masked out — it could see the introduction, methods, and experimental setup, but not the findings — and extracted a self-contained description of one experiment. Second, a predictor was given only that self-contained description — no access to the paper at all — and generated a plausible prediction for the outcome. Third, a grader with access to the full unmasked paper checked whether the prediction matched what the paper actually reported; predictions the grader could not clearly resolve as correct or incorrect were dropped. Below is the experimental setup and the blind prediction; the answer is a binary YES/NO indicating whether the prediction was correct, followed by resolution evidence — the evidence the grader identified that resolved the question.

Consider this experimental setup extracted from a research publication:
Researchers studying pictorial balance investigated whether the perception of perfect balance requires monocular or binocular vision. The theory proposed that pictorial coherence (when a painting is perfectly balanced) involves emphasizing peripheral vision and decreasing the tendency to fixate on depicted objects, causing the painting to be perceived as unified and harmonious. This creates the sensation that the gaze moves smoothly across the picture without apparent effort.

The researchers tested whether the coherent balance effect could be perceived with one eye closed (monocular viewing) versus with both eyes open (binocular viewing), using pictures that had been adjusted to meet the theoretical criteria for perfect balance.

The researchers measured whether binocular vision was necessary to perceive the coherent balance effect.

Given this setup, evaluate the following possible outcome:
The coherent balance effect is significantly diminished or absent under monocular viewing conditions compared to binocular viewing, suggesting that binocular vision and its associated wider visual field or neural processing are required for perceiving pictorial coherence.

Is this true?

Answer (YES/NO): YES